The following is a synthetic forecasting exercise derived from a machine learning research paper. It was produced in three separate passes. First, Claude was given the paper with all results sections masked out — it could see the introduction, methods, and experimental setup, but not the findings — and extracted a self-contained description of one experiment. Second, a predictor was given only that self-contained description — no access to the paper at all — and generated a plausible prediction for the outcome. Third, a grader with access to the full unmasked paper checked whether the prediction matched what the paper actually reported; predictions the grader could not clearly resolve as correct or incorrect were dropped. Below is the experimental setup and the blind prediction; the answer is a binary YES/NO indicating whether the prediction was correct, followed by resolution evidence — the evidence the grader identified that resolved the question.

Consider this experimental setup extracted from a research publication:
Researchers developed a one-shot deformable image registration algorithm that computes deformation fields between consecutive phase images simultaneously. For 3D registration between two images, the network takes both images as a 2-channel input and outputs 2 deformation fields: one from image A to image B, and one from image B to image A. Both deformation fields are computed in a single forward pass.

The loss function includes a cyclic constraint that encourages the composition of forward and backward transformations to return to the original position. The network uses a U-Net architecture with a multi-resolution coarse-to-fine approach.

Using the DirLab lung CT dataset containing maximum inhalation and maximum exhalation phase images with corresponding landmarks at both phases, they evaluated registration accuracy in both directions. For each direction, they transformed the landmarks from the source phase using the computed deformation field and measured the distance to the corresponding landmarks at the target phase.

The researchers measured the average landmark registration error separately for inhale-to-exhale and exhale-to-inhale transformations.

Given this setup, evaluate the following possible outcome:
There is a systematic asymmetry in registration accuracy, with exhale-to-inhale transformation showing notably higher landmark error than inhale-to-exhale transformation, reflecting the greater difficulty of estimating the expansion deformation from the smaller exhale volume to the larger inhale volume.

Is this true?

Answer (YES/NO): NO